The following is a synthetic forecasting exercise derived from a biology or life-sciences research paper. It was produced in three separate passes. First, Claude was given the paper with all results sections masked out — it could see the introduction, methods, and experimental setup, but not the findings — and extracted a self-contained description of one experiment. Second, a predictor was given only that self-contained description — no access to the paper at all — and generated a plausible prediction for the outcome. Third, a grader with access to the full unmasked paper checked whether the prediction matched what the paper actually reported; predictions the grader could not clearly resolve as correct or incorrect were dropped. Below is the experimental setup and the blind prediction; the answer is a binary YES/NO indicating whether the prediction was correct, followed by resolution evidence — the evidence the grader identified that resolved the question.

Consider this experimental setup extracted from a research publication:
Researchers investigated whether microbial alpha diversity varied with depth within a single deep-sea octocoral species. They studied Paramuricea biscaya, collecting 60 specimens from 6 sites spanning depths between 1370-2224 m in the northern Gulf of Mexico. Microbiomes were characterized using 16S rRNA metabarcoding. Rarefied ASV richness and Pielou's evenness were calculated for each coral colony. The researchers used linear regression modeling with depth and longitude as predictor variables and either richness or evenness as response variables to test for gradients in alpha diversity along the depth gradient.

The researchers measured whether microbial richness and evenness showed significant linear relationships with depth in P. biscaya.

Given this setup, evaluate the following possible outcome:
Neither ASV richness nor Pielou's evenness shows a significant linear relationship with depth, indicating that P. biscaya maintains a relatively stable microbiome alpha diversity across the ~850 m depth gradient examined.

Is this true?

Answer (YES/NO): YES